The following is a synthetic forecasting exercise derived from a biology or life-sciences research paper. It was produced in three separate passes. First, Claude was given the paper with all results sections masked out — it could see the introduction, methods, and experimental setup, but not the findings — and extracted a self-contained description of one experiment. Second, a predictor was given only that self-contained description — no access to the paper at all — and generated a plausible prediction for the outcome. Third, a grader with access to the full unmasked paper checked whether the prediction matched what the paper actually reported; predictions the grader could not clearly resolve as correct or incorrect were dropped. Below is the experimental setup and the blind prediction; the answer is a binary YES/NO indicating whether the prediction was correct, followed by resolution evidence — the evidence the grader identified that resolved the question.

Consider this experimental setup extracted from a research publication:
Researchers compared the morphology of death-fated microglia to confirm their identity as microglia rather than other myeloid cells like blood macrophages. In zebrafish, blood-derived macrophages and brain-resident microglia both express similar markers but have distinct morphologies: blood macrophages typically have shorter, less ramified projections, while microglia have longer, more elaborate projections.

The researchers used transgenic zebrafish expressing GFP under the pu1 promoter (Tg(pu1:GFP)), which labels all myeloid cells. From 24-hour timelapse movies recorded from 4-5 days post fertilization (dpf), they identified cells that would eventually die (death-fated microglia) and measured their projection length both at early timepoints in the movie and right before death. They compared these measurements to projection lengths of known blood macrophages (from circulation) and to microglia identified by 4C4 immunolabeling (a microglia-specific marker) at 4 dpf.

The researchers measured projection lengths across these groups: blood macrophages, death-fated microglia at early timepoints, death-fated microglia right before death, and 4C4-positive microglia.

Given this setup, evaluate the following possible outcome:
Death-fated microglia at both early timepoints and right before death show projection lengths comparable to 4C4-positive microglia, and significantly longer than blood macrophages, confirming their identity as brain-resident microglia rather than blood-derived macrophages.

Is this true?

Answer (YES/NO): YES